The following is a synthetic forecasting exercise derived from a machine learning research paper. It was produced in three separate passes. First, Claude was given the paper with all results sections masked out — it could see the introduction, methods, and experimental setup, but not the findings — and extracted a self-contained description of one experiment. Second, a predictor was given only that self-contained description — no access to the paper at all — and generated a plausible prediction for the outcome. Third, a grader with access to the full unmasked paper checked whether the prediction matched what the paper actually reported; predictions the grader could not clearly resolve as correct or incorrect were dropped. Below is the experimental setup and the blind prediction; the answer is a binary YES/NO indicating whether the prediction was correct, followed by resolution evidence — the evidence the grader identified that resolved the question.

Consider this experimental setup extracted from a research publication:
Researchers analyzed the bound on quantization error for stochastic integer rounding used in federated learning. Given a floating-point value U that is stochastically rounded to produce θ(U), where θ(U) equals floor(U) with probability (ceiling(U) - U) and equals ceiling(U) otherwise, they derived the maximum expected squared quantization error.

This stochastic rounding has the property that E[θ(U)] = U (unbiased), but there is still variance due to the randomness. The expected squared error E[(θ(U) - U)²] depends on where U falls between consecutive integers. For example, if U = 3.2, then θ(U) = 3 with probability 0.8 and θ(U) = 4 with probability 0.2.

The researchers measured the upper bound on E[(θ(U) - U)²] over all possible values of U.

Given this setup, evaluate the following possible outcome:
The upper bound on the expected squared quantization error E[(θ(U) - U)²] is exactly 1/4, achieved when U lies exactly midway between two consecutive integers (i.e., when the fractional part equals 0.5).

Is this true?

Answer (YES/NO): YES